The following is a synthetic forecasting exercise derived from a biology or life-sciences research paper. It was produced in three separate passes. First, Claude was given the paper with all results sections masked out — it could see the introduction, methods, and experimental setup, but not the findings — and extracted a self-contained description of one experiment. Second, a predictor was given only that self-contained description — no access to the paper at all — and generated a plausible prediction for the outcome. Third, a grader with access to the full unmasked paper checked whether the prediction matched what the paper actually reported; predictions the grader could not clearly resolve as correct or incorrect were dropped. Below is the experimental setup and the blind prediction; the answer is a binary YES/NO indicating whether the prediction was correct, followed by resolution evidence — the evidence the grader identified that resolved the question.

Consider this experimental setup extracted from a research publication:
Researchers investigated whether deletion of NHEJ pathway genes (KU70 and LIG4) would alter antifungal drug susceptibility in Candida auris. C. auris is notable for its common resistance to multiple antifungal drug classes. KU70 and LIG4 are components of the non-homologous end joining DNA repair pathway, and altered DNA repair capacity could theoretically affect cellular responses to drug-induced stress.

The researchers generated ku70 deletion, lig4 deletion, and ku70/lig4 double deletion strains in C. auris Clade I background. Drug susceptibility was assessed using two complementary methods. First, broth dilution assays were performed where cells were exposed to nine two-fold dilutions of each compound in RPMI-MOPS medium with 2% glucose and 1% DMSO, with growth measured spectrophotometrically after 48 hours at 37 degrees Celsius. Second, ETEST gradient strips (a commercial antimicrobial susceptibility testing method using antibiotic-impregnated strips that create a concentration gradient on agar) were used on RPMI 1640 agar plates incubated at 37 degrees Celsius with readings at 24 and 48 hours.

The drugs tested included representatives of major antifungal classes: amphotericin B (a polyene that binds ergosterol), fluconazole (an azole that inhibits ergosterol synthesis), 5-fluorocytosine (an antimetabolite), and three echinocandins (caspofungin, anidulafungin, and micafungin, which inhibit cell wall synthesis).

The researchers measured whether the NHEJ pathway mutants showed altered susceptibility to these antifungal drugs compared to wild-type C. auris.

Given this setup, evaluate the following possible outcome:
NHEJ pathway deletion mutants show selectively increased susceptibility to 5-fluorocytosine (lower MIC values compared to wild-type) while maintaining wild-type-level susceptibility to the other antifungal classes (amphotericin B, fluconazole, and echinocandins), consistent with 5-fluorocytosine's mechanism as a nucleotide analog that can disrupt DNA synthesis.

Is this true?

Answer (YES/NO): NO